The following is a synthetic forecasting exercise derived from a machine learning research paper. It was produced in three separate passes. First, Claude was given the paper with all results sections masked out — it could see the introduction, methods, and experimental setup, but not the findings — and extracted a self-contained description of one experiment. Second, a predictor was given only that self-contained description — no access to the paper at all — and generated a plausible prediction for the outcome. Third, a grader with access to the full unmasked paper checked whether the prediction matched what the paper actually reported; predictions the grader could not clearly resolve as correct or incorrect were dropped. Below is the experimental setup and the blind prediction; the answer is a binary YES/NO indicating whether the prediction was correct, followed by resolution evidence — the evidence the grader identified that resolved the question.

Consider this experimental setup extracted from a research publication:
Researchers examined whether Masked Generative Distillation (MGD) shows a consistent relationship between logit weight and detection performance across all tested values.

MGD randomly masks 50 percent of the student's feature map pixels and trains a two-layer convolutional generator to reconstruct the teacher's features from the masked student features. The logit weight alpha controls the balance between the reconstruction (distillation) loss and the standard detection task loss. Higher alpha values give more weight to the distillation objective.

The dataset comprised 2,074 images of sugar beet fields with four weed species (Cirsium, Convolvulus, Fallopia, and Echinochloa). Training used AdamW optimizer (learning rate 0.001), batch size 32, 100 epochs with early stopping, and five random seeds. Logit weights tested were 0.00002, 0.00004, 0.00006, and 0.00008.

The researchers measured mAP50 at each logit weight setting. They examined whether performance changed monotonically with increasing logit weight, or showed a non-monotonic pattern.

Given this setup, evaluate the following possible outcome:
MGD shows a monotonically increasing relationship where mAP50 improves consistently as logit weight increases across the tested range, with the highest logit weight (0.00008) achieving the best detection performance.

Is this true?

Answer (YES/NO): NO